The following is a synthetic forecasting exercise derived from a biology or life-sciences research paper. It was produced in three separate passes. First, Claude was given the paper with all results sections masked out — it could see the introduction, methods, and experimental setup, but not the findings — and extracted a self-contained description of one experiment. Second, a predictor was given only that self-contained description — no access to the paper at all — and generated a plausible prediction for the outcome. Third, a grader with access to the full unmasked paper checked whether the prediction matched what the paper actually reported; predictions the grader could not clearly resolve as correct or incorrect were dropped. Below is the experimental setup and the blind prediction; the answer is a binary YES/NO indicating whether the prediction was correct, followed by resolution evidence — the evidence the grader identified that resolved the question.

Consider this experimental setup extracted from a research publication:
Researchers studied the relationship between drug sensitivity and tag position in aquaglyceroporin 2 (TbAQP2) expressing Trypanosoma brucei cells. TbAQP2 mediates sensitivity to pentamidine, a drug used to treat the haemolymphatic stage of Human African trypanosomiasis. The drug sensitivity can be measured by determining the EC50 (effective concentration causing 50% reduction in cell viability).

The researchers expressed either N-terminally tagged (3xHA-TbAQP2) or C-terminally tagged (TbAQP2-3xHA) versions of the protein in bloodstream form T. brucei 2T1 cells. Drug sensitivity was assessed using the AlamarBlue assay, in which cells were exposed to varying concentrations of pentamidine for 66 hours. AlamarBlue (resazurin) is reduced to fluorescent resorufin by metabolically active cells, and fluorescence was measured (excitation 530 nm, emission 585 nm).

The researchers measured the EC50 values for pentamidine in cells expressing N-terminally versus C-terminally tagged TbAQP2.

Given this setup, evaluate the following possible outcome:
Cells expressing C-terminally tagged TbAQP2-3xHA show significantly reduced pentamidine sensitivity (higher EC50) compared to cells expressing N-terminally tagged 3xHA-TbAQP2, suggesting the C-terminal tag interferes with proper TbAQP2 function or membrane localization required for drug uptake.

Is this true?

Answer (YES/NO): YES